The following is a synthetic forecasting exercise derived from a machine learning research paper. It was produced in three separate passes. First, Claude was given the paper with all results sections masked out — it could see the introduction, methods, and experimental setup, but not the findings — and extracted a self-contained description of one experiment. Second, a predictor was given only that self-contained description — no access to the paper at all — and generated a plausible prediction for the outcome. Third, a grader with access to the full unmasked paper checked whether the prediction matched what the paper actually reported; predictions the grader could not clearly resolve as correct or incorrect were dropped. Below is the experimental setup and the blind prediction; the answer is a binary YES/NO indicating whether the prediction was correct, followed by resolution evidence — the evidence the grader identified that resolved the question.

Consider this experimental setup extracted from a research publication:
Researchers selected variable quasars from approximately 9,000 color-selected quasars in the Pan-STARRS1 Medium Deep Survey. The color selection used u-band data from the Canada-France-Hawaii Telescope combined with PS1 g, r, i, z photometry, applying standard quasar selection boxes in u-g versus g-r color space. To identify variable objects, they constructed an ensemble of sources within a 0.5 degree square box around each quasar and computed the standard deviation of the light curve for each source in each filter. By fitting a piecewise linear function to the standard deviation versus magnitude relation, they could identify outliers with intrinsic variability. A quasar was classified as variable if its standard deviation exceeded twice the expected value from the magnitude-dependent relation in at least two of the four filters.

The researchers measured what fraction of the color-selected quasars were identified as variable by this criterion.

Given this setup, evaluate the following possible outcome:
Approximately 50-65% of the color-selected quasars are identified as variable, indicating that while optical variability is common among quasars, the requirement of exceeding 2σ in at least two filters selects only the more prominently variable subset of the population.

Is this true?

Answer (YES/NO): NO